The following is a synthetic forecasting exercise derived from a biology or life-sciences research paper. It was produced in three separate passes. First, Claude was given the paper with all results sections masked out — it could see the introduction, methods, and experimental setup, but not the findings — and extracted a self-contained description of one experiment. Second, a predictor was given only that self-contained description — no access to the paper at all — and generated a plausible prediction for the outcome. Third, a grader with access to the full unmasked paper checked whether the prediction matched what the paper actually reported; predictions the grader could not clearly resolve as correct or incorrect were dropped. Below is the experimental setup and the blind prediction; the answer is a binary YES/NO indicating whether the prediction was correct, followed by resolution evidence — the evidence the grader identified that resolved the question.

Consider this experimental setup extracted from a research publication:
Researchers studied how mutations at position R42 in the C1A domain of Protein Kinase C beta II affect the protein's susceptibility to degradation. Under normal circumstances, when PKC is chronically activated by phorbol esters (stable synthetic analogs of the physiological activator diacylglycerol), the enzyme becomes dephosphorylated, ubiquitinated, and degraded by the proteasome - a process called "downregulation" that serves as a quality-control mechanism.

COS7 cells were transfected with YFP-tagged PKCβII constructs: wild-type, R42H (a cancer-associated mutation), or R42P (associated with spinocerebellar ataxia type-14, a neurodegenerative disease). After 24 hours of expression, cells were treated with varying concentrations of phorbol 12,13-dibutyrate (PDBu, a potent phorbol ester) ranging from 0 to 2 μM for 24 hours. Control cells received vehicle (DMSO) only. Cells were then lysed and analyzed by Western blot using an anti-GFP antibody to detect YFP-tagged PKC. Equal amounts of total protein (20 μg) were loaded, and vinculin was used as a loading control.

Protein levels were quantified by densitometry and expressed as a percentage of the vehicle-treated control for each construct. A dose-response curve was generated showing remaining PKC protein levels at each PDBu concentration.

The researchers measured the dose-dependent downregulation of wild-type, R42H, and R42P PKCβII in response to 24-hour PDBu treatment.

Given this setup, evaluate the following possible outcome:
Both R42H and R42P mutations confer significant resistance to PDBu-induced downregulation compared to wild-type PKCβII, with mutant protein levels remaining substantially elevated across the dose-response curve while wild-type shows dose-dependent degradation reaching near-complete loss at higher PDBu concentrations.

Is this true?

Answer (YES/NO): NO